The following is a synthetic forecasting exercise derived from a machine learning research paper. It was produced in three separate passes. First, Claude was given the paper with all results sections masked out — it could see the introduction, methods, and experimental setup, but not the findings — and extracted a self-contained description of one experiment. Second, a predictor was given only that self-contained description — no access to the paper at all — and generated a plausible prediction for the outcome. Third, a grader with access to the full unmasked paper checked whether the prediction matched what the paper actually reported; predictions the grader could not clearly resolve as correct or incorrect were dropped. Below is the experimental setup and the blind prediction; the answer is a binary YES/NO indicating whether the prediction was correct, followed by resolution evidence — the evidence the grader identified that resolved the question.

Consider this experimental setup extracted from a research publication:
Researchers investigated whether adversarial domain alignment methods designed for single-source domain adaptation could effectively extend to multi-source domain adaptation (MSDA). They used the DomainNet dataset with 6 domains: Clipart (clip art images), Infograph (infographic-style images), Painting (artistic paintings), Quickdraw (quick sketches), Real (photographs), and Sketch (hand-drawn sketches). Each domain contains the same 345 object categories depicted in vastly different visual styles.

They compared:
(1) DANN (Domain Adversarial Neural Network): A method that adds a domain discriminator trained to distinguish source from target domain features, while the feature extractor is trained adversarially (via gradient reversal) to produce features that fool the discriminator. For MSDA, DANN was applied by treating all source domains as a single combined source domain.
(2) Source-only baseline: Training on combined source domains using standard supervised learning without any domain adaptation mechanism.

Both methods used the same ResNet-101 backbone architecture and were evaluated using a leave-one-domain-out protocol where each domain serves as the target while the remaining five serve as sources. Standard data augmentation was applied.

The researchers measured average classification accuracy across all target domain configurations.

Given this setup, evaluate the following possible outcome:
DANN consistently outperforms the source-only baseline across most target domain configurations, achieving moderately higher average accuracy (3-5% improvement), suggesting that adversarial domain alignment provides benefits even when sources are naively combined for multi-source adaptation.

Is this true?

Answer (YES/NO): NO